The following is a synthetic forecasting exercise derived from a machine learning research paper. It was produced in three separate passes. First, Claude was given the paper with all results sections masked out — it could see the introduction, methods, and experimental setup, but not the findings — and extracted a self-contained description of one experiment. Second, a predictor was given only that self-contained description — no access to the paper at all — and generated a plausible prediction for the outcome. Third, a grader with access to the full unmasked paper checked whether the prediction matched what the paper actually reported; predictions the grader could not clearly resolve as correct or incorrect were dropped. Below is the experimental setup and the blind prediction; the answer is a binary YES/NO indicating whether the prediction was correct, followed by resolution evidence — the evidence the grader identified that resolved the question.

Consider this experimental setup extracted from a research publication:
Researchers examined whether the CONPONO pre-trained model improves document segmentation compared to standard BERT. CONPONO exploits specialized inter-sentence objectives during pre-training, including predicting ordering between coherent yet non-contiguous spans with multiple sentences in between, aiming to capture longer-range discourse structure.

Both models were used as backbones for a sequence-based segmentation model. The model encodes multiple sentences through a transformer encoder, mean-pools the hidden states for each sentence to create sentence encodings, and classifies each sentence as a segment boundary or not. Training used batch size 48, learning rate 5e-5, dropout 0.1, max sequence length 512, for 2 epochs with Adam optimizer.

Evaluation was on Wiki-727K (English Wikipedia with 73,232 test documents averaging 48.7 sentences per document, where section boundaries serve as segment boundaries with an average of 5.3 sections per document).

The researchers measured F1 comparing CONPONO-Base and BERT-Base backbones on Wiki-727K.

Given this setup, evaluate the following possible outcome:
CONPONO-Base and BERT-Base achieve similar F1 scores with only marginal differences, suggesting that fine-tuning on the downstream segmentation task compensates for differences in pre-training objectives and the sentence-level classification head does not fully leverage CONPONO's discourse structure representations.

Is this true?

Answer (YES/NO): YES